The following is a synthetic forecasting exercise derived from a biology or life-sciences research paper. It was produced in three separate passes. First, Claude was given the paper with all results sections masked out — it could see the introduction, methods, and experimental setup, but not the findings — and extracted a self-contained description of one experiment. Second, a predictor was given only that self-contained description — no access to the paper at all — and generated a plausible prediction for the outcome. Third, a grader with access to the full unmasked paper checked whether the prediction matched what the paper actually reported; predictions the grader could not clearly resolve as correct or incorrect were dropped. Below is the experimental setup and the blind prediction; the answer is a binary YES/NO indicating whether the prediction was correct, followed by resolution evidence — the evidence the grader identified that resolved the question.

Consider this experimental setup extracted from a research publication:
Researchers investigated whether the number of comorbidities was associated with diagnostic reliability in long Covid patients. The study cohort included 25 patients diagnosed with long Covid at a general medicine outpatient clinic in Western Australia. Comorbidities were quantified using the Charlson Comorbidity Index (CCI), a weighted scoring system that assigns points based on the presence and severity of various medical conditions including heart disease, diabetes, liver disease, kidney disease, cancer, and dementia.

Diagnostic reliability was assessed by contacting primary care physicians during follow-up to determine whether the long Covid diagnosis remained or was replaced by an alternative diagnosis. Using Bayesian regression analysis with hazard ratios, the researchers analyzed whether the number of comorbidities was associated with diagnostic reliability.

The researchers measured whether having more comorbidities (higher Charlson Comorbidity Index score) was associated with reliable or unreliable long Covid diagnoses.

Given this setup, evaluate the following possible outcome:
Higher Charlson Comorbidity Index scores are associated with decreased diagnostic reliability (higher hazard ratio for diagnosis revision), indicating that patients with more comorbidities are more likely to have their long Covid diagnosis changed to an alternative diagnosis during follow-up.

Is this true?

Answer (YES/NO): NO